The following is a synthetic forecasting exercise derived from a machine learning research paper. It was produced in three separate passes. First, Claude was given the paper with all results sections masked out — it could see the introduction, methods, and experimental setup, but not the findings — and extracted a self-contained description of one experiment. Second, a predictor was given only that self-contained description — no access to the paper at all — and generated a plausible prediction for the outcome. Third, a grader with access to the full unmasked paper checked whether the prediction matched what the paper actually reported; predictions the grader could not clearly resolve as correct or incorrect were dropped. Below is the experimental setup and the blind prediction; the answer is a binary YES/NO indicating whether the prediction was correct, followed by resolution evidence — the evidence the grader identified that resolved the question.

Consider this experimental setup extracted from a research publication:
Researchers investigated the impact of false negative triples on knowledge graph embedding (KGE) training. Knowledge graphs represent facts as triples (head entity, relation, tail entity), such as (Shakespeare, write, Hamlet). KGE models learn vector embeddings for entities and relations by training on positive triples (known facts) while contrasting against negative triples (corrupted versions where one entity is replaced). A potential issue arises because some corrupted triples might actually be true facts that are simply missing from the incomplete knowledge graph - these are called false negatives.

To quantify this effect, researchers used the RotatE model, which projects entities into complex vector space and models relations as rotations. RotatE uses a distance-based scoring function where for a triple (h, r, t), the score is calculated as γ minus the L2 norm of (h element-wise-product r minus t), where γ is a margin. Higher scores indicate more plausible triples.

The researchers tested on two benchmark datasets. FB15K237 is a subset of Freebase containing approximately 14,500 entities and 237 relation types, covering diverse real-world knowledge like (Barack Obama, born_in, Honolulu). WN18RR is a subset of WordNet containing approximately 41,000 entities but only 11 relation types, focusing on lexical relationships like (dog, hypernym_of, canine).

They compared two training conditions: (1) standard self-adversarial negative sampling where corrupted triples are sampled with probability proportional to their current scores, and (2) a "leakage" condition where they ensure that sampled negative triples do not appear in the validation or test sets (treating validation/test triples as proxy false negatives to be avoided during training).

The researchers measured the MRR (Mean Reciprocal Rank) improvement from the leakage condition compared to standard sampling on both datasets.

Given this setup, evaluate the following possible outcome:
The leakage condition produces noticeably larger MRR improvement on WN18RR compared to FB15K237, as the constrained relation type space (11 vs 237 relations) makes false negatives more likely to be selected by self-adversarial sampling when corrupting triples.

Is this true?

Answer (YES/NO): NO